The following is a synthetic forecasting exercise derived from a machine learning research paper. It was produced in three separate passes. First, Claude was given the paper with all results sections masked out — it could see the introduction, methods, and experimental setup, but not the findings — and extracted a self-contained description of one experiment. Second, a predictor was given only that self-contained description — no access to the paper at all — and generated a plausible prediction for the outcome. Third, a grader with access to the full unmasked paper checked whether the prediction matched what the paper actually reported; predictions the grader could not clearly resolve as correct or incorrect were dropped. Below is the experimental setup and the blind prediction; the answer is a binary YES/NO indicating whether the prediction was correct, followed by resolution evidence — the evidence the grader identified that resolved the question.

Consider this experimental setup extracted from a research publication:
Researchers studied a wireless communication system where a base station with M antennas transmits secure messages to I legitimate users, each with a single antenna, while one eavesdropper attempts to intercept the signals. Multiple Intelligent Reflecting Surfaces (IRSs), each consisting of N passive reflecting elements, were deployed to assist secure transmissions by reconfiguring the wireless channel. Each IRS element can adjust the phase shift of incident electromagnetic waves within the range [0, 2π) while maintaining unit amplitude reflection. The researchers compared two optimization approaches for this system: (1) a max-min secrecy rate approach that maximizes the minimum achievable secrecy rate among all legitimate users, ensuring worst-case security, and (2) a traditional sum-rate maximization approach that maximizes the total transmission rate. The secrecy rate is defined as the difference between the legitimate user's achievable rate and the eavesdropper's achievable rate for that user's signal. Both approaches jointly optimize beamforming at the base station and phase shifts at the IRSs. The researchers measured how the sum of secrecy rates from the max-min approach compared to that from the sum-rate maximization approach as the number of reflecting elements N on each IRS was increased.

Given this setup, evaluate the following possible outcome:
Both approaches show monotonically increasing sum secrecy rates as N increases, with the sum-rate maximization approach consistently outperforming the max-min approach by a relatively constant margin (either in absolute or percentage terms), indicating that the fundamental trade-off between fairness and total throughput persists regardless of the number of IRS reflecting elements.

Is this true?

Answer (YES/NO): NO